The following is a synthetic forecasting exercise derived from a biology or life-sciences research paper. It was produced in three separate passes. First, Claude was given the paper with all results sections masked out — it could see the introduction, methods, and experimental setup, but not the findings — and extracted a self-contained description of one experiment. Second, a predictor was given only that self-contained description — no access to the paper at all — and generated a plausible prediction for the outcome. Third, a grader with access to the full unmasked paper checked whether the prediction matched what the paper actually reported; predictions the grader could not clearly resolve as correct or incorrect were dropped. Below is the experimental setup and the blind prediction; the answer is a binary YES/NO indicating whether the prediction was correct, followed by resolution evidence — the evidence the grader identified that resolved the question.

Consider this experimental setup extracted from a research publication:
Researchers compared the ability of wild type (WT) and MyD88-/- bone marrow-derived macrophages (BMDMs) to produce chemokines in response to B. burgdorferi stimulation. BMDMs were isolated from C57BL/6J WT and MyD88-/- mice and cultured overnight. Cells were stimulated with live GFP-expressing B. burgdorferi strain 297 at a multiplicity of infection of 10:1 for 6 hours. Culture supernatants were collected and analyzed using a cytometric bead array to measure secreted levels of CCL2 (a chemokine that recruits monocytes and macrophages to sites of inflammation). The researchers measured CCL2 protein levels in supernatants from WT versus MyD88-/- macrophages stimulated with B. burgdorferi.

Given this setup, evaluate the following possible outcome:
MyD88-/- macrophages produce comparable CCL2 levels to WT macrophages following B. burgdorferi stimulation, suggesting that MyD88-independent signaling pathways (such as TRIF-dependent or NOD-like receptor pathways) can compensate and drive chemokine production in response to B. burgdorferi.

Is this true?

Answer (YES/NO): YES